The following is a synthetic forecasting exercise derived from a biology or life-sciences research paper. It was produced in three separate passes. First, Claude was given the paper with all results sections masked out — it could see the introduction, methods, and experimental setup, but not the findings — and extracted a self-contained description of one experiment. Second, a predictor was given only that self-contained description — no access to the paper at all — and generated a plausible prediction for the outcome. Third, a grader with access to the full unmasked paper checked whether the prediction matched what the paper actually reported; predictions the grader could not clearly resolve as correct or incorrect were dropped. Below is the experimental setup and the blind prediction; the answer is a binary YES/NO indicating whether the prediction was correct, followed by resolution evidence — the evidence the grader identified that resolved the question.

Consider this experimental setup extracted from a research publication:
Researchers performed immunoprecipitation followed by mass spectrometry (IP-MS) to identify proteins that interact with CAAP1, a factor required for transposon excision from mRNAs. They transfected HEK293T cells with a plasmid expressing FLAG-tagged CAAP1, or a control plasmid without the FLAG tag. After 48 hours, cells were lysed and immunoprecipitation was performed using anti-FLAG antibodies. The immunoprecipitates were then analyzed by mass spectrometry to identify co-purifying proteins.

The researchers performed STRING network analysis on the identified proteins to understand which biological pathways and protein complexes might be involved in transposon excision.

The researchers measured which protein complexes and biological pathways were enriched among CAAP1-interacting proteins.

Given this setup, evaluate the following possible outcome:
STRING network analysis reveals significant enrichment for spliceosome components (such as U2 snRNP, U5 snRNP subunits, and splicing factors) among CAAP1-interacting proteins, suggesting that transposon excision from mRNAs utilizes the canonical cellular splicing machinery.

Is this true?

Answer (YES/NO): NO